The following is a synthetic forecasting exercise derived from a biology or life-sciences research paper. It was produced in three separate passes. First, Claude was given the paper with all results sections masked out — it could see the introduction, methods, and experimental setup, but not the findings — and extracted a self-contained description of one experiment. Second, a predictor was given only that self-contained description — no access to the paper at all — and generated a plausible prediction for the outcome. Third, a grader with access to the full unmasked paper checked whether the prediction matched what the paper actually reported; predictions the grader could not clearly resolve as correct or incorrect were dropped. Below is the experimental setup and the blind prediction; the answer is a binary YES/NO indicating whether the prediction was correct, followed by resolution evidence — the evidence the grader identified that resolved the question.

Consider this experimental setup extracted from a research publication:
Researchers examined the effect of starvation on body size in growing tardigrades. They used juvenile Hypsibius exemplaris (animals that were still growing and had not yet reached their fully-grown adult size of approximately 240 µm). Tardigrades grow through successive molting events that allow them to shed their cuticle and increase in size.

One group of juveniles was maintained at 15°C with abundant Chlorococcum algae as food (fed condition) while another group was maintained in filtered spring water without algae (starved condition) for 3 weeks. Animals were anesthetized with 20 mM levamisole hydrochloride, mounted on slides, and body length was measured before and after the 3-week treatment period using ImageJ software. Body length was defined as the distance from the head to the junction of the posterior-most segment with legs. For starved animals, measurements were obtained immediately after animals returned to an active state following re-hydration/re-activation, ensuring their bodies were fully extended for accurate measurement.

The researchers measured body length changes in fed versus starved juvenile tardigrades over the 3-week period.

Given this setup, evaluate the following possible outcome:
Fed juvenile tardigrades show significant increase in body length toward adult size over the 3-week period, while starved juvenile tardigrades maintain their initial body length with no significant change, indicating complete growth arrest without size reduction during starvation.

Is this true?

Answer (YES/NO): YES